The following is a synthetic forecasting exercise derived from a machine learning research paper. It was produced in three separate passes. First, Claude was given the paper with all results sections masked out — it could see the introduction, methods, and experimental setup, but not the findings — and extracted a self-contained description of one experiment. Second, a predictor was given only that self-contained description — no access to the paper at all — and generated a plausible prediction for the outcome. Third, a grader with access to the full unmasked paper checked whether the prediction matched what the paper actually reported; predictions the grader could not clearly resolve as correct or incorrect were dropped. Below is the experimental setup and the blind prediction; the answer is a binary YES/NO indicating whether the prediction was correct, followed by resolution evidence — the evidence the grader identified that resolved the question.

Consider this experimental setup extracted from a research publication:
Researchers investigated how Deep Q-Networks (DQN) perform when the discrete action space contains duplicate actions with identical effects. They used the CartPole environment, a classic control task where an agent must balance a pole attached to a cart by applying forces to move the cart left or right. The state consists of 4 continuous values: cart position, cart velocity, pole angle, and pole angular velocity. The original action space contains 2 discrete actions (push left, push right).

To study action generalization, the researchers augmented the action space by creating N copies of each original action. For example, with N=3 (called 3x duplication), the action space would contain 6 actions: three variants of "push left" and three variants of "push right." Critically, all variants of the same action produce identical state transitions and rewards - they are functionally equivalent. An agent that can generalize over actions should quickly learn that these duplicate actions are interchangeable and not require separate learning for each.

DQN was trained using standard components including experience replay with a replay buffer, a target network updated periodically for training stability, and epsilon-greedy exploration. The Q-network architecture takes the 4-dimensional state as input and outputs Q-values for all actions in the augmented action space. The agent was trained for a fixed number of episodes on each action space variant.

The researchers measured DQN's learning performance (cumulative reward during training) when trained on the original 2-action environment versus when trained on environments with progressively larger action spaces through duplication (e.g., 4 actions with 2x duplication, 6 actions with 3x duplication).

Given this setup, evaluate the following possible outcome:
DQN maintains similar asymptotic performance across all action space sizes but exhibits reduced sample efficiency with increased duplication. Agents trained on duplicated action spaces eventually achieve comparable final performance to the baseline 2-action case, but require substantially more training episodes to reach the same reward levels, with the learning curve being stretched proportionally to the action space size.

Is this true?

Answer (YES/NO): NO